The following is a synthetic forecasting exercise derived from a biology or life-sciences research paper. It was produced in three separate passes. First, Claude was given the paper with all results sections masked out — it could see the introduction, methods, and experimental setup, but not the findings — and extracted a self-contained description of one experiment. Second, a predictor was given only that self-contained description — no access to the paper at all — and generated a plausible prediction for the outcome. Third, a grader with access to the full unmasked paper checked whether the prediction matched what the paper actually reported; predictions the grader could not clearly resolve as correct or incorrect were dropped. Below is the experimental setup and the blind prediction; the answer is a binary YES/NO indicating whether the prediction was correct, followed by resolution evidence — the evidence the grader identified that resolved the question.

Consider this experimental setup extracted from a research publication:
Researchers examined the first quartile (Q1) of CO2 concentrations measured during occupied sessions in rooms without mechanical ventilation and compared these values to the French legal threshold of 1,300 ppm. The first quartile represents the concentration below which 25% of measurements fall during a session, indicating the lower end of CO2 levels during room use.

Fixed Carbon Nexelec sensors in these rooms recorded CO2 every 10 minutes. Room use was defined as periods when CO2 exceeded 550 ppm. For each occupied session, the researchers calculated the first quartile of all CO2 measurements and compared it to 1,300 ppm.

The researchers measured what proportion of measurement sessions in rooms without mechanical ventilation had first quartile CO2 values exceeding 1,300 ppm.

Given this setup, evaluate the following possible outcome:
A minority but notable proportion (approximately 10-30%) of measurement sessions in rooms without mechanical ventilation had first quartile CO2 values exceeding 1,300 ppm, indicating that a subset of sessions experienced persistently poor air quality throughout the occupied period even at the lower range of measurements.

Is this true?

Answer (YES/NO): NO